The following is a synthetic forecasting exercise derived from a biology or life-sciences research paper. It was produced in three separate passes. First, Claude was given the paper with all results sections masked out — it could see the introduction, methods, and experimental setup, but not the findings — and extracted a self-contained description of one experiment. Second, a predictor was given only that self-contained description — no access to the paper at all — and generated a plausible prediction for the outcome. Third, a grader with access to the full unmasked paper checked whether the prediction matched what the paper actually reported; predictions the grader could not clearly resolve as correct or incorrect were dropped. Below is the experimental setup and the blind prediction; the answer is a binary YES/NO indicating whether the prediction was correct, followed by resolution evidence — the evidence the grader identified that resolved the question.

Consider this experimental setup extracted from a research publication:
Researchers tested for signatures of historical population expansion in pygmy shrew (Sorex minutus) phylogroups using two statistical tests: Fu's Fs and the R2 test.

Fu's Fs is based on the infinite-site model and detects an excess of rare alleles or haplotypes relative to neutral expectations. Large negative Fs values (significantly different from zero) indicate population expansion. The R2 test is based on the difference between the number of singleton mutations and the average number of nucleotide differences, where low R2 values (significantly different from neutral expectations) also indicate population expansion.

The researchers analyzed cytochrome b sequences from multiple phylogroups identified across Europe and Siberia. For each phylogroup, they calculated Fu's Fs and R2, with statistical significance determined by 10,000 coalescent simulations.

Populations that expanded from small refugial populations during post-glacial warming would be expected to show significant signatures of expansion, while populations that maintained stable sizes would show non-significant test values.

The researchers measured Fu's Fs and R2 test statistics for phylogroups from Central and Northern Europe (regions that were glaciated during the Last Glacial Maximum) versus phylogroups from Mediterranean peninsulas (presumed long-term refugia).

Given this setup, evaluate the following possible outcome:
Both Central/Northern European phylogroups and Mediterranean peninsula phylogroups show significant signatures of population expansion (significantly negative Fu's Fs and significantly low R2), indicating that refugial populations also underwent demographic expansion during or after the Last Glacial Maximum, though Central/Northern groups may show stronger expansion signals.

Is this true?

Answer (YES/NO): NO